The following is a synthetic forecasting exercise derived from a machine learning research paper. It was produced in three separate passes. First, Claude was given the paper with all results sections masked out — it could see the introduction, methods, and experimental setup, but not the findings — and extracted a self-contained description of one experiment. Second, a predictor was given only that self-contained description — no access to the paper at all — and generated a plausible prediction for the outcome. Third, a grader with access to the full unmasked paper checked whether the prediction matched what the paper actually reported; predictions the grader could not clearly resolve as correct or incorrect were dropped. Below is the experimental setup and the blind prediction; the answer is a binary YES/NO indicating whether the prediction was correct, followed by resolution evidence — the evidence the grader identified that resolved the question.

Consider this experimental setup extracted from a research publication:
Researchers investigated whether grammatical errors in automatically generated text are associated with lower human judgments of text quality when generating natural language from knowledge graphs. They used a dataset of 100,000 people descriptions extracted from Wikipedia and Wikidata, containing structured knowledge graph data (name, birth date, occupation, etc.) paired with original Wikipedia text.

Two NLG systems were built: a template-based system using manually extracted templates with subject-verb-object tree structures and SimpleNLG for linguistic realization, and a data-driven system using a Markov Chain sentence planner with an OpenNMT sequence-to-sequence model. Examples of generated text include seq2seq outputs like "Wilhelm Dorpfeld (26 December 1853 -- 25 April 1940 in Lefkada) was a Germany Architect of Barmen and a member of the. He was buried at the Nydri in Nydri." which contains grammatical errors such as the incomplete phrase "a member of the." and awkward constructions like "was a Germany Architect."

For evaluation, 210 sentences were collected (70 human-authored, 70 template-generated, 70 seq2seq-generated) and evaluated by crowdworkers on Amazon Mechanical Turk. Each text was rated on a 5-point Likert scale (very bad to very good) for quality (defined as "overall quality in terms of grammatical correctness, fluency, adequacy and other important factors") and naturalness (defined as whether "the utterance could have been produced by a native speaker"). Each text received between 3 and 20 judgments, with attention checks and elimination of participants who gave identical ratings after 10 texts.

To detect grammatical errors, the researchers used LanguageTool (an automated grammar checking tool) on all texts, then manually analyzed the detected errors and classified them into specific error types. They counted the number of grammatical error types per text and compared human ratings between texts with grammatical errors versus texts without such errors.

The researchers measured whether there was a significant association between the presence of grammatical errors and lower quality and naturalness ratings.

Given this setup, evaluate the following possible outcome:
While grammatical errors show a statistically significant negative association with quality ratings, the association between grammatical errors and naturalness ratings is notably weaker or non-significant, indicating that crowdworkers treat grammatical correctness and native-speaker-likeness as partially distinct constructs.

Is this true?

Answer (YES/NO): NO